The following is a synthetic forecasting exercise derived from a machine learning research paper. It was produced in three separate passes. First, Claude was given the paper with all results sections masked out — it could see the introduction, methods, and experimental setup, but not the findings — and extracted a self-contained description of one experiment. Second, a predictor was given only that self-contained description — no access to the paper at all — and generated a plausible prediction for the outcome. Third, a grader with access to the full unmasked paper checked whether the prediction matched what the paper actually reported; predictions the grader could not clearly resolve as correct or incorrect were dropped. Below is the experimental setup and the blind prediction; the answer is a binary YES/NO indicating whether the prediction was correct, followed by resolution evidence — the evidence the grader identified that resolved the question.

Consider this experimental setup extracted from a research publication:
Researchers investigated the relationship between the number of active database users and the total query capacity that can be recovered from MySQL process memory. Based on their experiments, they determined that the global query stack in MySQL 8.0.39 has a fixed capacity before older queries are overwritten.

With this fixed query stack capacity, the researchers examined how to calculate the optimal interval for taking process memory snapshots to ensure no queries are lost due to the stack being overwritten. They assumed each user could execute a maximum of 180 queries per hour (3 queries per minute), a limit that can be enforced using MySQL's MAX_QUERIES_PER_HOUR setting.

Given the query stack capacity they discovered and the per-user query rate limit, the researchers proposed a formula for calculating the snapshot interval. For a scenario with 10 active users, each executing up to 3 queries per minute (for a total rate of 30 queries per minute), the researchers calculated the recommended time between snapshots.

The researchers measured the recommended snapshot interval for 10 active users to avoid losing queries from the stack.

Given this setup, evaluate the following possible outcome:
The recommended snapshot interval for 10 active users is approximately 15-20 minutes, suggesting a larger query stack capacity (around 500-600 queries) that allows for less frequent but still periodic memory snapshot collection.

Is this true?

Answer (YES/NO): NO